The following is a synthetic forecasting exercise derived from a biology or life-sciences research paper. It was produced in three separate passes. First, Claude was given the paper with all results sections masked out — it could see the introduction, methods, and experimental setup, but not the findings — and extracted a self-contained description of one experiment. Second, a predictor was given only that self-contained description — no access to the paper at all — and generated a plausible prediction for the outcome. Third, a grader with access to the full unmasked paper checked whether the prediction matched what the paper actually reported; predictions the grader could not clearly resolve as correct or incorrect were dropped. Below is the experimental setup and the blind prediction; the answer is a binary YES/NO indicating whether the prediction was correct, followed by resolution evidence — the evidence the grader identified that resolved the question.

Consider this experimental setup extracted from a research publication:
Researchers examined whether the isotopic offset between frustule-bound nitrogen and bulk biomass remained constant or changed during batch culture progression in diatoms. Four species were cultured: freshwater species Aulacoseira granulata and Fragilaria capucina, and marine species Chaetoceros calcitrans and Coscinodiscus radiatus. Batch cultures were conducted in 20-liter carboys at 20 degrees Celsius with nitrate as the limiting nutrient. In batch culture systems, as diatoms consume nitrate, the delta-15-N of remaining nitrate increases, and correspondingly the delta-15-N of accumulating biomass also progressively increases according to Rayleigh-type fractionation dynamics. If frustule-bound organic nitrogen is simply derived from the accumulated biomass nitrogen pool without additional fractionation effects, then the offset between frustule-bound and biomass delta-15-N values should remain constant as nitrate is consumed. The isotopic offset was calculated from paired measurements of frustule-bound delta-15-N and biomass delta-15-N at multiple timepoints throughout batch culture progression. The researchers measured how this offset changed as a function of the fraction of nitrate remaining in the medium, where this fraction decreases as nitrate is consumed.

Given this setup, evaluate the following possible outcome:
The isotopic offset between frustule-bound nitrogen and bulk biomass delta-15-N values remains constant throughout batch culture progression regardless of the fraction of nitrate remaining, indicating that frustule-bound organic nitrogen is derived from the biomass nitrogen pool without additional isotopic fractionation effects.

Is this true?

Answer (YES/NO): NO